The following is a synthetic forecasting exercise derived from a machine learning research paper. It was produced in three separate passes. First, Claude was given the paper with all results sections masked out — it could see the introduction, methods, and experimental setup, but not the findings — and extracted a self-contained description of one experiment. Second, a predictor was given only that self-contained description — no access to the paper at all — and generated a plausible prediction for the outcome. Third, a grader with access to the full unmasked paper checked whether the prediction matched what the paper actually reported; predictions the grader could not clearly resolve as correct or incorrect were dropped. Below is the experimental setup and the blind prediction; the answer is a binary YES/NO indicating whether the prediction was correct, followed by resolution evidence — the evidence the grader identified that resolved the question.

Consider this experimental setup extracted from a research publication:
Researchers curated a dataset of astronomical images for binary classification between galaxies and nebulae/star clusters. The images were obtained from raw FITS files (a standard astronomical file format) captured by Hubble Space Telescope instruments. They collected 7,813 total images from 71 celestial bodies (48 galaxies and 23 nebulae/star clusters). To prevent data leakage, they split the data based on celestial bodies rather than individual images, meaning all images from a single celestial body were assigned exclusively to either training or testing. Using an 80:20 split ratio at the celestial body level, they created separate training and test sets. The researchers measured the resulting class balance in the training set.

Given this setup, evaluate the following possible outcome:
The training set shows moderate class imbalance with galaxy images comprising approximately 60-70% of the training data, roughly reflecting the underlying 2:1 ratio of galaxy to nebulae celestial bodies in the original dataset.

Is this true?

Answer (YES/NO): NO